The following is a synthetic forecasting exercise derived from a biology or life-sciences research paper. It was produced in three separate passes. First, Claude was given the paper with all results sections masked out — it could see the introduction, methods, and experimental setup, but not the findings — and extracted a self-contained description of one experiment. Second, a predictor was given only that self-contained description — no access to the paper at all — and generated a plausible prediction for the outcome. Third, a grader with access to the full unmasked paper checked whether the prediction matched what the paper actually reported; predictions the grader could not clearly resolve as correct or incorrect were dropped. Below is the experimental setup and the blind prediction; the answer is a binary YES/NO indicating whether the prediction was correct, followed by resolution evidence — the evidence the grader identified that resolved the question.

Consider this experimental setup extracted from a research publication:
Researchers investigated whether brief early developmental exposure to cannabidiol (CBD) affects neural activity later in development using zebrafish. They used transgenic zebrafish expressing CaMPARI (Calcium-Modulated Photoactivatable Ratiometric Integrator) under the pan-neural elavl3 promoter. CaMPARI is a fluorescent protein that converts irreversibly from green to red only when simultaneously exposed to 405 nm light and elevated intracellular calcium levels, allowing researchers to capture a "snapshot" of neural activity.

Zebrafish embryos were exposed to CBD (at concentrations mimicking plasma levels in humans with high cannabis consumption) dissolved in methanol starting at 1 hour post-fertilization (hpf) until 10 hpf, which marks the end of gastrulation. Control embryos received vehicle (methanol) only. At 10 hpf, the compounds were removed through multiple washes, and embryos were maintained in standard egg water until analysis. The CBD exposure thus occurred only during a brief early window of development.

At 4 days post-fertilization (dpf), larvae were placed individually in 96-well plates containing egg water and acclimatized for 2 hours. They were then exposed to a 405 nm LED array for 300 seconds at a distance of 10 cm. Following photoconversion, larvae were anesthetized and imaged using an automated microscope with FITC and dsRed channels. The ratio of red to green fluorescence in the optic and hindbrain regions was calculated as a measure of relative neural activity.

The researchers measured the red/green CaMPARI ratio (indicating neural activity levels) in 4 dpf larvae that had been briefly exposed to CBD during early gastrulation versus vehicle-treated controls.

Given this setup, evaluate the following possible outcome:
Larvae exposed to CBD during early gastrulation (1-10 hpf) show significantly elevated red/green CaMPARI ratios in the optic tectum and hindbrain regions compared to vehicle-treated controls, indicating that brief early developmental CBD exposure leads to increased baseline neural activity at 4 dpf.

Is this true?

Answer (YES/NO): NO